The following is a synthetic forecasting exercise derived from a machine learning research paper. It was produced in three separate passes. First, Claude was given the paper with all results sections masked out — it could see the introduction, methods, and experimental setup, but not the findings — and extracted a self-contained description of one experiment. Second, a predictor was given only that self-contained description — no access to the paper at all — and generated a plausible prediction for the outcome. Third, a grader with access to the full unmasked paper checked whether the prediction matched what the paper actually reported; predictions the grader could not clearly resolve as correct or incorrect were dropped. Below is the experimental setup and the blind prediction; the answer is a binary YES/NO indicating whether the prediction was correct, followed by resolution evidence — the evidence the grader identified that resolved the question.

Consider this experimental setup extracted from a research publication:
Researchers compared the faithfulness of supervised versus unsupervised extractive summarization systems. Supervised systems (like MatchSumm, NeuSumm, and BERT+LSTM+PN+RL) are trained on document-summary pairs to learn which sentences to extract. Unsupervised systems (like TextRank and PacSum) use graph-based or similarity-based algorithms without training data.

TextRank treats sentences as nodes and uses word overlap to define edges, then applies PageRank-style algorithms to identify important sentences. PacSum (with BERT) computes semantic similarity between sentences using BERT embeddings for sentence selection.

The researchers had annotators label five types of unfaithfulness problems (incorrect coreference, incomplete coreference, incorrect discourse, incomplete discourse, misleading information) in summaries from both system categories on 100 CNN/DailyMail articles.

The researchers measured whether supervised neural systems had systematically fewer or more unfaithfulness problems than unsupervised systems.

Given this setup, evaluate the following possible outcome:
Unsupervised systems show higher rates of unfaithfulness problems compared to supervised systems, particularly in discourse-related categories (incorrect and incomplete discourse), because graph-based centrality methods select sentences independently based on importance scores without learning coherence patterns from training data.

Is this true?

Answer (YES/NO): NO